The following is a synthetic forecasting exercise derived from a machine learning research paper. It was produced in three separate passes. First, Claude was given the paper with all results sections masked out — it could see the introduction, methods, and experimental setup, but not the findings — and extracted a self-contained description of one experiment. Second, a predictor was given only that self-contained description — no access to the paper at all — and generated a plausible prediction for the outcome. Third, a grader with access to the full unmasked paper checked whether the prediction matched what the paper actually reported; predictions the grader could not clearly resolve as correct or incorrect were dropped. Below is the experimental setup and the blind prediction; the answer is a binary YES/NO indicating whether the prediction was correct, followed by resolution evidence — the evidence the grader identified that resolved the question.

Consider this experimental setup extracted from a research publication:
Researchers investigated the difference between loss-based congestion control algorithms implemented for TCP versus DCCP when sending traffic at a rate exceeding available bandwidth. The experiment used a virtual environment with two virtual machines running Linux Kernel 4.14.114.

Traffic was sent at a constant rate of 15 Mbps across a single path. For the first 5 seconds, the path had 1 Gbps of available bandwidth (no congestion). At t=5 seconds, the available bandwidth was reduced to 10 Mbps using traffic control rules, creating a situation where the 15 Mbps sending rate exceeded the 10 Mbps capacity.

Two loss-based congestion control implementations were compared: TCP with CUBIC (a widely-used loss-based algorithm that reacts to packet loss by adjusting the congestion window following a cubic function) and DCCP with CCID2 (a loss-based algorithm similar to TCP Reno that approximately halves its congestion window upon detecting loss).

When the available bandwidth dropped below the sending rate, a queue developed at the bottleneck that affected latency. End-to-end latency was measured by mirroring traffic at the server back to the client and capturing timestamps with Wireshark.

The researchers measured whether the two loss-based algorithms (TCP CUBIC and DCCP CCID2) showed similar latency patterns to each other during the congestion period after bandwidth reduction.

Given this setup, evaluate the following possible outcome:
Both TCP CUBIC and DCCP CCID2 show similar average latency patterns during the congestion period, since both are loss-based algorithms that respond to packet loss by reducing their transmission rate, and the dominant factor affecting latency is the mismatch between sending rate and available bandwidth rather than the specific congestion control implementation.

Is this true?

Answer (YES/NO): NO